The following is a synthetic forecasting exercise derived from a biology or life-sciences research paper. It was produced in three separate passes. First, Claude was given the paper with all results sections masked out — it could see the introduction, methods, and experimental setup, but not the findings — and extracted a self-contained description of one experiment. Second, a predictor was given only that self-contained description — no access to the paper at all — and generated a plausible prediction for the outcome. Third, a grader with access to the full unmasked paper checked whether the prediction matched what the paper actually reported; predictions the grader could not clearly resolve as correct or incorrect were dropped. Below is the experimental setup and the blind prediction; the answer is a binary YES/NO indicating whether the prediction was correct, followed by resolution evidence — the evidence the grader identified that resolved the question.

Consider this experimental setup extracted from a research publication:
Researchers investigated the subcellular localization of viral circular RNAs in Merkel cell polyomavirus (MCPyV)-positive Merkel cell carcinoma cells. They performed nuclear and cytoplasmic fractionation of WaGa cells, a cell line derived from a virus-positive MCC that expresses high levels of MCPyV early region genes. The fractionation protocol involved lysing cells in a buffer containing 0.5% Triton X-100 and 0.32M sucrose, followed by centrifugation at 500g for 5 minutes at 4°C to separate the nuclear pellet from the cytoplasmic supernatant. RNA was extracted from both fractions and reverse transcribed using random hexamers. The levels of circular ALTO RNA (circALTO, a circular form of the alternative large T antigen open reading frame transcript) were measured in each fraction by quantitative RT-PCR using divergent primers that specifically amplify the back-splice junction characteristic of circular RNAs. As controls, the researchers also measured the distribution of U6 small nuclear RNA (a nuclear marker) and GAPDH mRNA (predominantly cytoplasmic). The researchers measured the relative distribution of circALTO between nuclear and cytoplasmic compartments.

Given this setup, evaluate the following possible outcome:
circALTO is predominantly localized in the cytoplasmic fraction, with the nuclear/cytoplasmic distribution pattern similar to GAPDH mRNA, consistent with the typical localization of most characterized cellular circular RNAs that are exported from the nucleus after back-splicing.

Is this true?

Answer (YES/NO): YES